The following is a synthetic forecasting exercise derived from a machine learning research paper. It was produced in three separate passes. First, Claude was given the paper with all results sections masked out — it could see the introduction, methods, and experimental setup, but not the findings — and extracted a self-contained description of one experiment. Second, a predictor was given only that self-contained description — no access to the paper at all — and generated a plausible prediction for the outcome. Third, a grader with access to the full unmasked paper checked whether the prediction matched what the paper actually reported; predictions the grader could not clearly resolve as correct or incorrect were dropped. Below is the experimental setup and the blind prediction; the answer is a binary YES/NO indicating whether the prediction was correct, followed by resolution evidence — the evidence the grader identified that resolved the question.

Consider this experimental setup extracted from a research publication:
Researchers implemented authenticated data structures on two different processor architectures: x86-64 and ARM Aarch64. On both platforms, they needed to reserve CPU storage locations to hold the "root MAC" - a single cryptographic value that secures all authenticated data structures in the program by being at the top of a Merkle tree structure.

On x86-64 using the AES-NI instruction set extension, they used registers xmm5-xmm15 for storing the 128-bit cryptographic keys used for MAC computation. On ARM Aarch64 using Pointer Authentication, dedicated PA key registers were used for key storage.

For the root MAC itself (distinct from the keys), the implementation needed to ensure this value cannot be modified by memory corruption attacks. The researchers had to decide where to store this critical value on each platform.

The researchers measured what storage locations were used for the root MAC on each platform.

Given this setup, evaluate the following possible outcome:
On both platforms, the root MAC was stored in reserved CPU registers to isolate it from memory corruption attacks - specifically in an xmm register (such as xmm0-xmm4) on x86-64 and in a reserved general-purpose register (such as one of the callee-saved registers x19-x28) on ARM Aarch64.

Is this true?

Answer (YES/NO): NO